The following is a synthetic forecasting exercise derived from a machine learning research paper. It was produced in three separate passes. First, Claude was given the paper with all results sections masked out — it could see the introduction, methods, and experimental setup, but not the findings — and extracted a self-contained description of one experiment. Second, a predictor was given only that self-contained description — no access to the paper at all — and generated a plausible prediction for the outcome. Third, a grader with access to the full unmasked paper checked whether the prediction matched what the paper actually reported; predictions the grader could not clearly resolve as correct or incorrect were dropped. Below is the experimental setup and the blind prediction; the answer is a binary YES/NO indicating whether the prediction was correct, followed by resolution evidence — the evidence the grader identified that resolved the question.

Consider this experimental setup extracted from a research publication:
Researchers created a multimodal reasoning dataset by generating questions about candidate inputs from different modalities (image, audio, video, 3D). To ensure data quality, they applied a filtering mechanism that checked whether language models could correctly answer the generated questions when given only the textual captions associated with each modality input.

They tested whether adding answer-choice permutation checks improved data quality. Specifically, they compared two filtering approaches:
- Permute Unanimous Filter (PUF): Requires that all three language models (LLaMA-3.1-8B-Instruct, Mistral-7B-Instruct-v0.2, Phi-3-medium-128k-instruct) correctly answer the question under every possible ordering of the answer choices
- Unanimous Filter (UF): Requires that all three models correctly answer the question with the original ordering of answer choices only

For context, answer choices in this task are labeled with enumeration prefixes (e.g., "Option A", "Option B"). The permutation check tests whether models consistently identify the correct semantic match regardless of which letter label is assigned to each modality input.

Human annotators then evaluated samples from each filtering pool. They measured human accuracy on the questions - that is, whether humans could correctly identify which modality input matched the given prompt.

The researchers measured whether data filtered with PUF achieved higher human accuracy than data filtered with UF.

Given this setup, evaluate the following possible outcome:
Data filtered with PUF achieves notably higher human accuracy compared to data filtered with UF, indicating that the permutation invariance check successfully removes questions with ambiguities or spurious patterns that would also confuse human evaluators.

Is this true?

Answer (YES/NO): YES